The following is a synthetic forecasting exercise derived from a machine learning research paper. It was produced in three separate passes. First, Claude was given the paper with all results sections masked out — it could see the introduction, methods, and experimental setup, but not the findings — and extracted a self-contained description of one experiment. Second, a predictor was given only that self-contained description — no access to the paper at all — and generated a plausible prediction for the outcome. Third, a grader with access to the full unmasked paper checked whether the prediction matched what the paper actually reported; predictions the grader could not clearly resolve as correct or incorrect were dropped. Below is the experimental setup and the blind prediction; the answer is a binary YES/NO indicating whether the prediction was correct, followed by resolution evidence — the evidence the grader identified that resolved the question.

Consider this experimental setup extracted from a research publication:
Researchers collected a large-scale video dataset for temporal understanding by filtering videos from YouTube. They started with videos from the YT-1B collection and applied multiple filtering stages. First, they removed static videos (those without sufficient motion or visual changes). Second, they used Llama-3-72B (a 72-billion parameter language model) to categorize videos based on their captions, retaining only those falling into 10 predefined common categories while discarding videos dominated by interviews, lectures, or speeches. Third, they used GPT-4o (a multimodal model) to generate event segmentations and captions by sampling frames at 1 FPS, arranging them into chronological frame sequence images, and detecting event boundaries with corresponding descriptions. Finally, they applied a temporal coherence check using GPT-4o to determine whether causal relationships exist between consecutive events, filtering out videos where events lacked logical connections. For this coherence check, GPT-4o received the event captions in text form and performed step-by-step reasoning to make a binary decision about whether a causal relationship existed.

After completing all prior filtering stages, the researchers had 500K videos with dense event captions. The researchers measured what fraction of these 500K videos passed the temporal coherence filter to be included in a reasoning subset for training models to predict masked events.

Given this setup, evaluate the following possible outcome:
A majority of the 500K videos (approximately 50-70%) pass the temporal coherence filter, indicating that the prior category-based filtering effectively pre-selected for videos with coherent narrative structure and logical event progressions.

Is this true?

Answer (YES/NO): NO